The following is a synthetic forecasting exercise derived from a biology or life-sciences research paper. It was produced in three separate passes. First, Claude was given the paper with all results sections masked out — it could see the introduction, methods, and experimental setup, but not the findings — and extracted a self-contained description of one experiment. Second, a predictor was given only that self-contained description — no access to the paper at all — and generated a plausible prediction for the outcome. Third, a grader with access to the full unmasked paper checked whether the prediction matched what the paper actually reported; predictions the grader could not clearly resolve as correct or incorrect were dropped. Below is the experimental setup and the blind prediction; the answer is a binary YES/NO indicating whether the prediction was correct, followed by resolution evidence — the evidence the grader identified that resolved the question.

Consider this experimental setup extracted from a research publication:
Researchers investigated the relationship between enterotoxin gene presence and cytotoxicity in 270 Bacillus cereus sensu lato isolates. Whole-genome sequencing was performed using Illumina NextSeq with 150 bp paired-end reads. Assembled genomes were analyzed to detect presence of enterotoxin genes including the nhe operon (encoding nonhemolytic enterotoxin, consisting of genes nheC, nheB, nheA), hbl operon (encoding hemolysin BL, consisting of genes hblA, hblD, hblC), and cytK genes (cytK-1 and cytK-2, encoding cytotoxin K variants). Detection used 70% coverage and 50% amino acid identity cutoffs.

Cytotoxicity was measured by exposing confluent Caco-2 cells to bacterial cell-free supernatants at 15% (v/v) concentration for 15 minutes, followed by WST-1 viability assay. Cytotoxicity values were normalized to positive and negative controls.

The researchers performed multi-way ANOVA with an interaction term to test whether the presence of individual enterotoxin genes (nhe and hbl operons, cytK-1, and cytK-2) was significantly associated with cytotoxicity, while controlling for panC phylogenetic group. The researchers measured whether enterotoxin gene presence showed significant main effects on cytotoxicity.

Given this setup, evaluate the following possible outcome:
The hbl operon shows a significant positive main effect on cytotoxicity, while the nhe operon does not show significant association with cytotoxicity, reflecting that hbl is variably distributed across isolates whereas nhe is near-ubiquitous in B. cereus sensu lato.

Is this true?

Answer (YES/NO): YES